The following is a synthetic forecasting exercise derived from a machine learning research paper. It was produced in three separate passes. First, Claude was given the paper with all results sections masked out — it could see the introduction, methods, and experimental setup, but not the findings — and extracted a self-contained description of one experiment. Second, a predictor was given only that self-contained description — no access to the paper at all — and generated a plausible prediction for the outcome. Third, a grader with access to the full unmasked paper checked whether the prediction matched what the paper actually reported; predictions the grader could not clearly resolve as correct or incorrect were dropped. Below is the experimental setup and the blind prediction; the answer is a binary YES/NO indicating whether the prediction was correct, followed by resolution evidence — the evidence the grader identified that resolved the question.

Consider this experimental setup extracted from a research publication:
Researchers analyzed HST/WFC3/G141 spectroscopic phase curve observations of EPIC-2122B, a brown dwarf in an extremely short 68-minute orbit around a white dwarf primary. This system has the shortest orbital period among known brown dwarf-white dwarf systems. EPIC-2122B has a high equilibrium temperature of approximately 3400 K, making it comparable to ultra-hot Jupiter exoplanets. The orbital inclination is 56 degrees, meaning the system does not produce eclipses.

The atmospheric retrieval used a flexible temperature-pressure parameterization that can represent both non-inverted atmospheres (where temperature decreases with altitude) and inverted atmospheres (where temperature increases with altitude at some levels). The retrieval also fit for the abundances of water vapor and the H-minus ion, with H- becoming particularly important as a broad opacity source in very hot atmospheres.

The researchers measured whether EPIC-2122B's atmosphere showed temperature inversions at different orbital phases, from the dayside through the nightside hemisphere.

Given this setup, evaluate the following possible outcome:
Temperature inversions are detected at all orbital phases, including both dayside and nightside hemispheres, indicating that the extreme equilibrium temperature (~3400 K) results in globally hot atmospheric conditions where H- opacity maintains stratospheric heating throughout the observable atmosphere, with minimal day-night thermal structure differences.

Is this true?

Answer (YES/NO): NO